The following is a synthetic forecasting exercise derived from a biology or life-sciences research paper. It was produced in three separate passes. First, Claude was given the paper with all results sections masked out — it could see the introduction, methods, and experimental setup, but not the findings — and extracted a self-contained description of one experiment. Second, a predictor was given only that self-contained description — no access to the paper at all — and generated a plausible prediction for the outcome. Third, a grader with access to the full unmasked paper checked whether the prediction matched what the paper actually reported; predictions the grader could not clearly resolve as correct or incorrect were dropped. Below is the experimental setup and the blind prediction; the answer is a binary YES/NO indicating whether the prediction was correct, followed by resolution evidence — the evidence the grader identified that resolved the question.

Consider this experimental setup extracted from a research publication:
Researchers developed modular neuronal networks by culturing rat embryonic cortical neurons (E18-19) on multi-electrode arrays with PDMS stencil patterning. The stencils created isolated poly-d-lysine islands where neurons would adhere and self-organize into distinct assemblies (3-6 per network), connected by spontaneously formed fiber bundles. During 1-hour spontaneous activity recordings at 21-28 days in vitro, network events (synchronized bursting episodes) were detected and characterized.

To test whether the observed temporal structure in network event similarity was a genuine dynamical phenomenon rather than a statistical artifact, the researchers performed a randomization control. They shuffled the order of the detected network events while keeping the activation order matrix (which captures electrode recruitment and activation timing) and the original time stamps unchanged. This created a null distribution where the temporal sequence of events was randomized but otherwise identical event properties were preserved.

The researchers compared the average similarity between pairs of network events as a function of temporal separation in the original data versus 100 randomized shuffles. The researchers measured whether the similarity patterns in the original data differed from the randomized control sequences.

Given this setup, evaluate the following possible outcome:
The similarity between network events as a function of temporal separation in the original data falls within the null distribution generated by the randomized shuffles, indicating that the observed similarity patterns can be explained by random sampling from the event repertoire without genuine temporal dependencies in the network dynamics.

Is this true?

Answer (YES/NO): NO